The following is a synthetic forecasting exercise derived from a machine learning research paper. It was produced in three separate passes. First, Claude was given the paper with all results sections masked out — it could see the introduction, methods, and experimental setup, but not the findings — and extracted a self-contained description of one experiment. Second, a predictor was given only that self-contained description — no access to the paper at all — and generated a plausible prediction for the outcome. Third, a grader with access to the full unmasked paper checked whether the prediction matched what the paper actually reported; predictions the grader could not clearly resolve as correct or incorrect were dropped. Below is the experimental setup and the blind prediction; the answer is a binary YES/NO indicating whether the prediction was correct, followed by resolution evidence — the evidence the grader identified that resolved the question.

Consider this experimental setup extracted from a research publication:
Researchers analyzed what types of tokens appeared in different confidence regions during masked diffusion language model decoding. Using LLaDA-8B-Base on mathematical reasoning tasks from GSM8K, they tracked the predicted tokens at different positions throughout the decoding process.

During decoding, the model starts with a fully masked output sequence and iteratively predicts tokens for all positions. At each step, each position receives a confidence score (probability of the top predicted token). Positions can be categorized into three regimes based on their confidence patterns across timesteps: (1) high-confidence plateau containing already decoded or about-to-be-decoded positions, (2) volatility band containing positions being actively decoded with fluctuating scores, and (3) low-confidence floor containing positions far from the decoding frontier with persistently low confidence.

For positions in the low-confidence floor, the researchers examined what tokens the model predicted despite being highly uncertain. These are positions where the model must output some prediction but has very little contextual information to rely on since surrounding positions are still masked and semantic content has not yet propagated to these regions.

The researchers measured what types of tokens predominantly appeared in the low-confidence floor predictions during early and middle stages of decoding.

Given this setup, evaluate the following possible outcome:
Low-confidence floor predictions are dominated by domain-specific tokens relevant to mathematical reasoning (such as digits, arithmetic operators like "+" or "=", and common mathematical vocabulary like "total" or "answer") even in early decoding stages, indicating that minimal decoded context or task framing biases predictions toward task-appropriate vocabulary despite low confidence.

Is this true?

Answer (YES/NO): NO